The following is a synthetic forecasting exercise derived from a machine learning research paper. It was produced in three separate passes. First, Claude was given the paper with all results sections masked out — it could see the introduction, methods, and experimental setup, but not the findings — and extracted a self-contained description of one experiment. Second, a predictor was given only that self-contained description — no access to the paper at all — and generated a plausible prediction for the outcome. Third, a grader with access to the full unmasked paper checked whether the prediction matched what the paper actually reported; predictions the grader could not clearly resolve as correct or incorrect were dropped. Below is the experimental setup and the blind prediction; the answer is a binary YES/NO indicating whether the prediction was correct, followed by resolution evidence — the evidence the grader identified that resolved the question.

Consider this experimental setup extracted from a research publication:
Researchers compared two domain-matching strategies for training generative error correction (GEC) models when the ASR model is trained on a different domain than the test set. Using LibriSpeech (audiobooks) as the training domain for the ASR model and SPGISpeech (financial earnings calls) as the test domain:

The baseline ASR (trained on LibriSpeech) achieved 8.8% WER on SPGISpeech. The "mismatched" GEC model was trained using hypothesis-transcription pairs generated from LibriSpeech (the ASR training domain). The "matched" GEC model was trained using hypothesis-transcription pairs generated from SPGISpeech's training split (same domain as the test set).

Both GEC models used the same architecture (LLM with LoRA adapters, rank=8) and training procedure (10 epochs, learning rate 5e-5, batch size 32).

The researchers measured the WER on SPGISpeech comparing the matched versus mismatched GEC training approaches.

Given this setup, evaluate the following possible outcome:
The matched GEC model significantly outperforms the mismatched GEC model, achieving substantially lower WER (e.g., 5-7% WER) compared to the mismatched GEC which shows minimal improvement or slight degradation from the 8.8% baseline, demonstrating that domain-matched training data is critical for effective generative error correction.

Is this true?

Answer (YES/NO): YES